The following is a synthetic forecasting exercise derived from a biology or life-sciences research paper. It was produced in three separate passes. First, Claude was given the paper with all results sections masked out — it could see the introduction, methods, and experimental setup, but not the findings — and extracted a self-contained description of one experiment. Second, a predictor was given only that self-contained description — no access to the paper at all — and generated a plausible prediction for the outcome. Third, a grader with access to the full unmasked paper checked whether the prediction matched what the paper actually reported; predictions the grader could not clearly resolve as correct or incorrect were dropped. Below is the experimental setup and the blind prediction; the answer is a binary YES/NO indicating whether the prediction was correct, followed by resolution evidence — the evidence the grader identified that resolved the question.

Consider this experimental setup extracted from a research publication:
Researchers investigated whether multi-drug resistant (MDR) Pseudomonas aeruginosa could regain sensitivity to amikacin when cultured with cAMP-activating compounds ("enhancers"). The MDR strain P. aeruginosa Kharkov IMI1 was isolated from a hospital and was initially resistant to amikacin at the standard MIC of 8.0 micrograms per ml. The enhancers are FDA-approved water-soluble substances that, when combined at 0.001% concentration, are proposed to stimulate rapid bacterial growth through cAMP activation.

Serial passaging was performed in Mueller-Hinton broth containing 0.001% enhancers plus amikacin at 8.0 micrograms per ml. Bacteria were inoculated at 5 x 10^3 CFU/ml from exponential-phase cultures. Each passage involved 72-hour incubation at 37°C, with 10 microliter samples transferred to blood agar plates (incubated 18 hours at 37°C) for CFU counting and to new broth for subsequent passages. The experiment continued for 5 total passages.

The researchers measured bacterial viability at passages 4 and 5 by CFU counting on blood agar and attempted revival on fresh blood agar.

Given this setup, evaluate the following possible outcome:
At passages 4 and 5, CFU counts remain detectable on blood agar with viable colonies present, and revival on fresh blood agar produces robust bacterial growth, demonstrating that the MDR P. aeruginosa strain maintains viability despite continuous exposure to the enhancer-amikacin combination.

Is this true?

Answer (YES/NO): NO